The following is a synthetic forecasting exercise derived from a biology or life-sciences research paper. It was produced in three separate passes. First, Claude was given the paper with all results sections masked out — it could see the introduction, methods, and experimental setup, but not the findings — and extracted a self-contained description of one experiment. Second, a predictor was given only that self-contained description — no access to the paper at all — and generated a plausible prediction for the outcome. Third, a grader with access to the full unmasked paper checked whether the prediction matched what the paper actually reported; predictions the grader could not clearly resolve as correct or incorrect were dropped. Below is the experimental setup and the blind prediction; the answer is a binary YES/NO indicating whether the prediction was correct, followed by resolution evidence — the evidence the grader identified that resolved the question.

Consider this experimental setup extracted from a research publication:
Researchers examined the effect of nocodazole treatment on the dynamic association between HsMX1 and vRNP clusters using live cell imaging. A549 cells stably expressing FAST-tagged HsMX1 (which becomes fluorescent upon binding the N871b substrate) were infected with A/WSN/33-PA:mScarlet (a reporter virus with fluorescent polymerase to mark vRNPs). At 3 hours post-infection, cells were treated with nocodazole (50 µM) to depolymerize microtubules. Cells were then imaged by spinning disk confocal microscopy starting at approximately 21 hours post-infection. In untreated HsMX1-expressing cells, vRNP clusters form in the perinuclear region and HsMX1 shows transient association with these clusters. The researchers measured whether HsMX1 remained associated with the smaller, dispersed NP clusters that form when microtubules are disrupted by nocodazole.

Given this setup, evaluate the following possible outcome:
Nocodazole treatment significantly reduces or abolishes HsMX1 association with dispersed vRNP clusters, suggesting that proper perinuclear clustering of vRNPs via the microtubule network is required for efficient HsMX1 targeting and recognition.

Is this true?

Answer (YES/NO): NO